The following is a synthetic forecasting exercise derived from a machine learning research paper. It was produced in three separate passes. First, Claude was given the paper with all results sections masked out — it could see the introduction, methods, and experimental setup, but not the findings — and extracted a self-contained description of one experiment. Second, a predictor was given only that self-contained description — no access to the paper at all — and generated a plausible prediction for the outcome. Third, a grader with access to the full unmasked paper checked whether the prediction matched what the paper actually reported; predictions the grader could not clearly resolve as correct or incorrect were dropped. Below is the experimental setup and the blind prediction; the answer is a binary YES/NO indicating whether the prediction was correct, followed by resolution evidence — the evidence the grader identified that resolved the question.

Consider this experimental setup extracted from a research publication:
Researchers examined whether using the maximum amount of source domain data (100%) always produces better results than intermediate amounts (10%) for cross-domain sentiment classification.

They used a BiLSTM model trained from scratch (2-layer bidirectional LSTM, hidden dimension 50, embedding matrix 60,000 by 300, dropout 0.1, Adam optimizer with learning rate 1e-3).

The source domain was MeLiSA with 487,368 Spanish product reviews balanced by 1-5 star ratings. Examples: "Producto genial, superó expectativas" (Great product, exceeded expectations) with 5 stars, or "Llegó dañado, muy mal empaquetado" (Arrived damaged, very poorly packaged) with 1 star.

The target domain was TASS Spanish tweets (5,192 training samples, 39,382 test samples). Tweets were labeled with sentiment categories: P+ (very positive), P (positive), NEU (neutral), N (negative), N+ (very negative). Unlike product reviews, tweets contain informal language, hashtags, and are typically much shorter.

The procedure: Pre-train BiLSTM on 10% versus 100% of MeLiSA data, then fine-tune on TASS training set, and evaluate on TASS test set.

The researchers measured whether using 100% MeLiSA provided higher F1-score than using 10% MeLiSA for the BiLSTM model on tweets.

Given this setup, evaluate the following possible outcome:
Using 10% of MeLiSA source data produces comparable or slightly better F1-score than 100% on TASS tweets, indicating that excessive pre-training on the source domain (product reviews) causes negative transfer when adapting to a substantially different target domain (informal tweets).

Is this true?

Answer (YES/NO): YES